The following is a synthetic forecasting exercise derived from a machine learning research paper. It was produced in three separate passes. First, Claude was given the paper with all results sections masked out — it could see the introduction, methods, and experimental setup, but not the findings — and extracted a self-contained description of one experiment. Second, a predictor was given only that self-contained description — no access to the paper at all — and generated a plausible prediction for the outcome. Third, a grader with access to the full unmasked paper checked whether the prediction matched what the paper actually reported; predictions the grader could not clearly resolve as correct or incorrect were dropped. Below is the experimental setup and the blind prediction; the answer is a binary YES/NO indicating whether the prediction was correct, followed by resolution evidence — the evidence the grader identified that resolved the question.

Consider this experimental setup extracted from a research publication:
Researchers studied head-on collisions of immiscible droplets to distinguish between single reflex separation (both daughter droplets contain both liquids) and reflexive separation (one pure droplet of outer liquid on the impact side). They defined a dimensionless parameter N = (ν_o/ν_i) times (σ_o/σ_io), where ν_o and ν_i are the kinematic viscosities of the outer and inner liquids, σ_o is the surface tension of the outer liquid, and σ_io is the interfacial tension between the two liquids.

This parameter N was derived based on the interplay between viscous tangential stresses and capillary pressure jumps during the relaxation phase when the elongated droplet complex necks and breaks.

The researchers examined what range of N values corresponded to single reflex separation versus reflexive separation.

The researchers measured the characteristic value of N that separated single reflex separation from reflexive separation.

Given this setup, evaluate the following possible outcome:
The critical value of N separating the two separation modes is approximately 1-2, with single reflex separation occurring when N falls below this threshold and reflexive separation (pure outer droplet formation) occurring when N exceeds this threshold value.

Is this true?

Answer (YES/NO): NO